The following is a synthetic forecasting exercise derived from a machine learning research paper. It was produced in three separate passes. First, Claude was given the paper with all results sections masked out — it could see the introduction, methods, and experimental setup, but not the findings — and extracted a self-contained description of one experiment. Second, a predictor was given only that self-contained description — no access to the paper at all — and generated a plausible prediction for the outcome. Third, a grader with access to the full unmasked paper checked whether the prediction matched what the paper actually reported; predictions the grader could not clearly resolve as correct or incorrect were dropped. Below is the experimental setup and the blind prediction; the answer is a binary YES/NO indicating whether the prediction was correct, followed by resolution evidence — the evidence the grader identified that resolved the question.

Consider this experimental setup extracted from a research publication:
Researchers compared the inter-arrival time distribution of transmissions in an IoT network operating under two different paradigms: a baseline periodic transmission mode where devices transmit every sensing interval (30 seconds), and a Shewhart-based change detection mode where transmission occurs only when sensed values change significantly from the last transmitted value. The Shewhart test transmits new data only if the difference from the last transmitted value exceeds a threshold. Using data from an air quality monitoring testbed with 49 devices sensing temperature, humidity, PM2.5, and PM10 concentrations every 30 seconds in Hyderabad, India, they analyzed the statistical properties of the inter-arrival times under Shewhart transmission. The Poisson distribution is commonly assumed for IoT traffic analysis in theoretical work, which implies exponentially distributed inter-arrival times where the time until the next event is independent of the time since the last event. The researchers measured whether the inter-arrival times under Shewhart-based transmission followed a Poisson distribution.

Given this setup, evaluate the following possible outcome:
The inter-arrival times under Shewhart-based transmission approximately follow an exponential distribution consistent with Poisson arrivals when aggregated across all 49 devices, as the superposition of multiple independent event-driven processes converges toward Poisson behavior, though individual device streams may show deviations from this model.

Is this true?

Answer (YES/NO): NO